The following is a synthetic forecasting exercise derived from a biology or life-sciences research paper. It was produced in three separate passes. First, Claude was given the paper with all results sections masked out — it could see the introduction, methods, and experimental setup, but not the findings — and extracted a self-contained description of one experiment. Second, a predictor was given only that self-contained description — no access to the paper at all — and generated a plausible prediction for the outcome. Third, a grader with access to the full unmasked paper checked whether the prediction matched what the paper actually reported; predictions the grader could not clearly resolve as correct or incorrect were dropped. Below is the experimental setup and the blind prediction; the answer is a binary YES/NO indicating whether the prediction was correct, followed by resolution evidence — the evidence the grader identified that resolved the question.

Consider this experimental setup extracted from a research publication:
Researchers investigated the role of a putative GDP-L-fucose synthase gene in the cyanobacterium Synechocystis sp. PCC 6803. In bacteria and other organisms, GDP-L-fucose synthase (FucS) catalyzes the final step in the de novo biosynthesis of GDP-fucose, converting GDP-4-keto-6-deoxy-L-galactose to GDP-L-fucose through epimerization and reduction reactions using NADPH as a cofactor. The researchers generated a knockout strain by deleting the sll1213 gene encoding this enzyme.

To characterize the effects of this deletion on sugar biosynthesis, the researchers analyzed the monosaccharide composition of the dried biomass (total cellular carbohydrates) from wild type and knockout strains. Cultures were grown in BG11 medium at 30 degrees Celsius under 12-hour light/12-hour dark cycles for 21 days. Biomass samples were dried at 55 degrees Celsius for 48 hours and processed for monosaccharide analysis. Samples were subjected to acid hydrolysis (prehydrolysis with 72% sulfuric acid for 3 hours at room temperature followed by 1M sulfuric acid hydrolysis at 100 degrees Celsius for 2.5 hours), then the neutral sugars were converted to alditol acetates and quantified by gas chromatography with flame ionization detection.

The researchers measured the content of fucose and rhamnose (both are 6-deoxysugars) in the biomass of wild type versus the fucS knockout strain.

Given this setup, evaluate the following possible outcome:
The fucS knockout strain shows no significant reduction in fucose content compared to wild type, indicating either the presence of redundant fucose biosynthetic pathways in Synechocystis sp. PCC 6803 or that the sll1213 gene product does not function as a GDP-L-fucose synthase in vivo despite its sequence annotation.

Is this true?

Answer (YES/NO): NO